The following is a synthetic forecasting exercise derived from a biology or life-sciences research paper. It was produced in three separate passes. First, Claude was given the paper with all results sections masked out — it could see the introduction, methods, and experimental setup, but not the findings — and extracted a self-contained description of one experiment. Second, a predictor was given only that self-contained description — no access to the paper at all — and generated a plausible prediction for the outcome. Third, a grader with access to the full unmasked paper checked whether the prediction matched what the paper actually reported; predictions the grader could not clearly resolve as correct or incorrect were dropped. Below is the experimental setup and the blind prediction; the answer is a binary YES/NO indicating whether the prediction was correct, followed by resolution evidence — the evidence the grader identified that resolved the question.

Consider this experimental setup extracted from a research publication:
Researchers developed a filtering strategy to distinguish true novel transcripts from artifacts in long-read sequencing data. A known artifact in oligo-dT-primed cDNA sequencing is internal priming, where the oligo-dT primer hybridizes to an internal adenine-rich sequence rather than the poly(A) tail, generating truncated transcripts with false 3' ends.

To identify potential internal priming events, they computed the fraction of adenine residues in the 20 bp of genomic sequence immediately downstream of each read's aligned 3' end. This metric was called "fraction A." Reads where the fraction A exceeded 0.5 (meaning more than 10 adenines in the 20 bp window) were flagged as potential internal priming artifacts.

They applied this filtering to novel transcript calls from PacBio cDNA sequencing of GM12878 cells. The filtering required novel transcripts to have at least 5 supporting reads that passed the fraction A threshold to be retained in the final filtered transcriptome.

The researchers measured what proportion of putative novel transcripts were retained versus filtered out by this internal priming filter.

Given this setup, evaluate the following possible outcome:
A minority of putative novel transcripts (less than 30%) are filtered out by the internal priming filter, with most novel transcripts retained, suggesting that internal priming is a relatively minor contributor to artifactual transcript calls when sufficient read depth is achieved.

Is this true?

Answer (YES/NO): NO